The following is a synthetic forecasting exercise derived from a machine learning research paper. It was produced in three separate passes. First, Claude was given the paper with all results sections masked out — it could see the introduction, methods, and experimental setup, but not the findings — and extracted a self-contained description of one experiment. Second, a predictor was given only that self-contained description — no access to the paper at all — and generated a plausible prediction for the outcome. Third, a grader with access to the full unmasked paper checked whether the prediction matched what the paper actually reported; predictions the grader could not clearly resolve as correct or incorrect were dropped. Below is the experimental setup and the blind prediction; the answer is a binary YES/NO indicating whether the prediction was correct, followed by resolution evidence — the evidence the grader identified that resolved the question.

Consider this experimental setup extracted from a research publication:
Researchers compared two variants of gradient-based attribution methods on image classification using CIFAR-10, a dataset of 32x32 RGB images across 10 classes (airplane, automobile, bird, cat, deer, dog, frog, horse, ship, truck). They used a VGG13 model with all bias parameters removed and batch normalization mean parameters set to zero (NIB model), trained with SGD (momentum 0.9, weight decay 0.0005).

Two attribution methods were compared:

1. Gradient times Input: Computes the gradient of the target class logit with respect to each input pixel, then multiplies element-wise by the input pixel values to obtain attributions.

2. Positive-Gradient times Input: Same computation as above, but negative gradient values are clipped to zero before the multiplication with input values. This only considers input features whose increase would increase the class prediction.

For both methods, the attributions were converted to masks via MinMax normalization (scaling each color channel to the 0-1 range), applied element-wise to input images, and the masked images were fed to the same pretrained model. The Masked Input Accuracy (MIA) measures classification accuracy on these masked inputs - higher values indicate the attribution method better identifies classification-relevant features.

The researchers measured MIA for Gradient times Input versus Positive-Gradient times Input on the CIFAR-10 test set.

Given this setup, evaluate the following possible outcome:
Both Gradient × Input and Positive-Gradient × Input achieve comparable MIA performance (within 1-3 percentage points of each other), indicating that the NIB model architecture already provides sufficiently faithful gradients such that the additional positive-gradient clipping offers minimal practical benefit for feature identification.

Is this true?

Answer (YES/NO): NO